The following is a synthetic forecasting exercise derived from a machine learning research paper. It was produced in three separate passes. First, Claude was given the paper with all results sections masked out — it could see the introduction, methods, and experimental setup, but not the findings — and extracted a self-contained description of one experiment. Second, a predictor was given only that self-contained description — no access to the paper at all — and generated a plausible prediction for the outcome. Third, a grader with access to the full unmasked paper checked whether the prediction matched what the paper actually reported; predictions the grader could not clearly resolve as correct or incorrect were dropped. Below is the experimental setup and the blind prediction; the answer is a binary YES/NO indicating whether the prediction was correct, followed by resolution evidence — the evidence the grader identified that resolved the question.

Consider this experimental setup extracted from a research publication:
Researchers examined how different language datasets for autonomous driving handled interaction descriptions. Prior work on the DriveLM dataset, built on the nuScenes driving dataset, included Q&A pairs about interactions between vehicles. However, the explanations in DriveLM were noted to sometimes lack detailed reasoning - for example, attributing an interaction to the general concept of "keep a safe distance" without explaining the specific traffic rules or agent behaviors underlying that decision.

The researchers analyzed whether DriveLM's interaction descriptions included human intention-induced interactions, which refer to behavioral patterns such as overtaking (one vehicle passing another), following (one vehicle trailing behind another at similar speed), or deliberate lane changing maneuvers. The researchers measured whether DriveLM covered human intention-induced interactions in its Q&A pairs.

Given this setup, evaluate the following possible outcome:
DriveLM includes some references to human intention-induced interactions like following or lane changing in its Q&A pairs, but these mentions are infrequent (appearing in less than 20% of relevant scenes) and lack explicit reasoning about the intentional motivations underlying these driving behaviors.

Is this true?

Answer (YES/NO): NO